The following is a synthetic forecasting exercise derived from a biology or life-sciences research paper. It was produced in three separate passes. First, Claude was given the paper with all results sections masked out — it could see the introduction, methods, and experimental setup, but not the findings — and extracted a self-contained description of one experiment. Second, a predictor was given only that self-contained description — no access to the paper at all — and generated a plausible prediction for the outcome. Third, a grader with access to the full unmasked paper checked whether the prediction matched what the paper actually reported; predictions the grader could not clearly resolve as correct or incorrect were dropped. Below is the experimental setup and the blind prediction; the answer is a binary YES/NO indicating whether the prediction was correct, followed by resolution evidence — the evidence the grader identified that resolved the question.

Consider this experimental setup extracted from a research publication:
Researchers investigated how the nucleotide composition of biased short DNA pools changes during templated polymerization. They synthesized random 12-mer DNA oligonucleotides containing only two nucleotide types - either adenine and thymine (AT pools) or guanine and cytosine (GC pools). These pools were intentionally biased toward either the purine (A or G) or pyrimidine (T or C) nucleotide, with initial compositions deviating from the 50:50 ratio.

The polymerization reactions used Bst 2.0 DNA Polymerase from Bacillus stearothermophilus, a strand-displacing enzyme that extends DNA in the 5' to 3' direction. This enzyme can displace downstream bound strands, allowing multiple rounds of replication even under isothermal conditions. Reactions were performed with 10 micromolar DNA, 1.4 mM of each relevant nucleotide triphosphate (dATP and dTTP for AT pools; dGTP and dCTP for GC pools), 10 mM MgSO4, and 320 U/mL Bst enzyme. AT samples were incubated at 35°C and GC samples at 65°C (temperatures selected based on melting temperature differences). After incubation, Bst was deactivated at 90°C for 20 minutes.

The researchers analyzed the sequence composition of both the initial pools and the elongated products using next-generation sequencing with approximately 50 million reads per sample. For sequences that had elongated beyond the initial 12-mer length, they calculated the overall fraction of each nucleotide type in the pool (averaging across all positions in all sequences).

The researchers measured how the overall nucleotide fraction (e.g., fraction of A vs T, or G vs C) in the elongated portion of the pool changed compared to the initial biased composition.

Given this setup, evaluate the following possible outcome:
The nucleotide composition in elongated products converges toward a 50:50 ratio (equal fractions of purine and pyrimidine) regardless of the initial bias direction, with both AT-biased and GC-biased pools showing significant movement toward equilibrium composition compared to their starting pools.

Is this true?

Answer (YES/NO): YES